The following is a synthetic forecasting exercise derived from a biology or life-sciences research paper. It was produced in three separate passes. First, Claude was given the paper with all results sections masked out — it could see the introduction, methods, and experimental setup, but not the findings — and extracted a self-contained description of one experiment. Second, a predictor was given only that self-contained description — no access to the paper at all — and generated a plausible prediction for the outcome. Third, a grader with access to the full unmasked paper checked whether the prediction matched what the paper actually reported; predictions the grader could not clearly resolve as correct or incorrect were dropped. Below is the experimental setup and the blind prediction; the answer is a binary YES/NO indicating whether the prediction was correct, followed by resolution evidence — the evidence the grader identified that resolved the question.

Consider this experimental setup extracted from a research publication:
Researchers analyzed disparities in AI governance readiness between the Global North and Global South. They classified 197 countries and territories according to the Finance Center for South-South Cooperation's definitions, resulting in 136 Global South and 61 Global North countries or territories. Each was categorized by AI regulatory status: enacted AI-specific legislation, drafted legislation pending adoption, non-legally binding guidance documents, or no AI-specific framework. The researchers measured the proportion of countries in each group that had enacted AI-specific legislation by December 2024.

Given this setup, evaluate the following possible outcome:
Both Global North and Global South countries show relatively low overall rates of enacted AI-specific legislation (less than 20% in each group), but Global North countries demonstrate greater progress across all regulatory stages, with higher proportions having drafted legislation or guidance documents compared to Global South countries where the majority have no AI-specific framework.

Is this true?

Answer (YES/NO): NO